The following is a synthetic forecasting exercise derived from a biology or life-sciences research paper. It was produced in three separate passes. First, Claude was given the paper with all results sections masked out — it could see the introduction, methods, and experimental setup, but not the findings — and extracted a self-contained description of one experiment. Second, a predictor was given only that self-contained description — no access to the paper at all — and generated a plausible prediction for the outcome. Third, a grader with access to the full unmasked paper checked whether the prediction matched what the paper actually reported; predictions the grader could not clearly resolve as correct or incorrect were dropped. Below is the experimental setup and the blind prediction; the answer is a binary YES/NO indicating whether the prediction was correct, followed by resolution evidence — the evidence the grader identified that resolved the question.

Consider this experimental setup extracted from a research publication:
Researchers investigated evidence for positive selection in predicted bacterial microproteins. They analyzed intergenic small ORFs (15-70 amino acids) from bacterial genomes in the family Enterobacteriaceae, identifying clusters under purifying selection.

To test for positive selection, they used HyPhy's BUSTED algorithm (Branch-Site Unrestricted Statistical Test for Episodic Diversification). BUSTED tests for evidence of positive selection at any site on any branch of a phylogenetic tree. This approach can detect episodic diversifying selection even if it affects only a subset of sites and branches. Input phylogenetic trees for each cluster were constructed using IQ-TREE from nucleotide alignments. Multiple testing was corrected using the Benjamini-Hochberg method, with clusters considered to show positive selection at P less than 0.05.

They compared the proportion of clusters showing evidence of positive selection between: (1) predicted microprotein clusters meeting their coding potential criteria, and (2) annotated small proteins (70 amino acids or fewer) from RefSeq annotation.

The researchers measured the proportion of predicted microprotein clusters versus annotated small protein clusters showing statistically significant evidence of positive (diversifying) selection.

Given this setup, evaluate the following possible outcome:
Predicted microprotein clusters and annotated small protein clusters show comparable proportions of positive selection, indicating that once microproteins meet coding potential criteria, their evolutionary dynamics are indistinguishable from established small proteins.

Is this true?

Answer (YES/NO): YES